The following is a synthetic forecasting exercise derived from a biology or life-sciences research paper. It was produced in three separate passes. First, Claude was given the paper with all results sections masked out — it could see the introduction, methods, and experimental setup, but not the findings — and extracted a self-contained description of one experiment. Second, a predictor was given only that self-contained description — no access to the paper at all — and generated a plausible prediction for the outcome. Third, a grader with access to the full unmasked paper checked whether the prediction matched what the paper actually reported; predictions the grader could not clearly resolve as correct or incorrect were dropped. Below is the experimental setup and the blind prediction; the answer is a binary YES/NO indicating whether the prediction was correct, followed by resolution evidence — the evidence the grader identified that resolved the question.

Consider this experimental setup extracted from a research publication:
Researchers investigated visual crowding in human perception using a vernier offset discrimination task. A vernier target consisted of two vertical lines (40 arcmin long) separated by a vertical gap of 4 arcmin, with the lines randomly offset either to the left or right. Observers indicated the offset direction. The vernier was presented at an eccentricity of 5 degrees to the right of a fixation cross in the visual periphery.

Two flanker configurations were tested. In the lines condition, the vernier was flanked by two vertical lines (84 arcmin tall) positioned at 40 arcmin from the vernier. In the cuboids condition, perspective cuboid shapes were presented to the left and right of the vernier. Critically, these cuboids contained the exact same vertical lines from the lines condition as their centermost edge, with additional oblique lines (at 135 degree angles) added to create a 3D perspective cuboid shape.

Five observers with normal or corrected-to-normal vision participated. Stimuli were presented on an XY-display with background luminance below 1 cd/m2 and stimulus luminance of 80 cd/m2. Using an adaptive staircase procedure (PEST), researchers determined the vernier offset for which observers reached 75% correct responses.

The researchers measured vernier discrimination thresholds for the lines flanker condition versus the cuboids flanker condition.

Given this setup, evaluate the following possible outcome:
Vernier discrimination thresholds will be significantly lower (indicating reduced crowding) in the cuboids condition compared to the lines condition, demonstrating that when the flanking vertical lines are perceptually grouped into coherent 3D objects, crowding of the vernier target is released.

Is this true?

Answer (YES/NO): NO